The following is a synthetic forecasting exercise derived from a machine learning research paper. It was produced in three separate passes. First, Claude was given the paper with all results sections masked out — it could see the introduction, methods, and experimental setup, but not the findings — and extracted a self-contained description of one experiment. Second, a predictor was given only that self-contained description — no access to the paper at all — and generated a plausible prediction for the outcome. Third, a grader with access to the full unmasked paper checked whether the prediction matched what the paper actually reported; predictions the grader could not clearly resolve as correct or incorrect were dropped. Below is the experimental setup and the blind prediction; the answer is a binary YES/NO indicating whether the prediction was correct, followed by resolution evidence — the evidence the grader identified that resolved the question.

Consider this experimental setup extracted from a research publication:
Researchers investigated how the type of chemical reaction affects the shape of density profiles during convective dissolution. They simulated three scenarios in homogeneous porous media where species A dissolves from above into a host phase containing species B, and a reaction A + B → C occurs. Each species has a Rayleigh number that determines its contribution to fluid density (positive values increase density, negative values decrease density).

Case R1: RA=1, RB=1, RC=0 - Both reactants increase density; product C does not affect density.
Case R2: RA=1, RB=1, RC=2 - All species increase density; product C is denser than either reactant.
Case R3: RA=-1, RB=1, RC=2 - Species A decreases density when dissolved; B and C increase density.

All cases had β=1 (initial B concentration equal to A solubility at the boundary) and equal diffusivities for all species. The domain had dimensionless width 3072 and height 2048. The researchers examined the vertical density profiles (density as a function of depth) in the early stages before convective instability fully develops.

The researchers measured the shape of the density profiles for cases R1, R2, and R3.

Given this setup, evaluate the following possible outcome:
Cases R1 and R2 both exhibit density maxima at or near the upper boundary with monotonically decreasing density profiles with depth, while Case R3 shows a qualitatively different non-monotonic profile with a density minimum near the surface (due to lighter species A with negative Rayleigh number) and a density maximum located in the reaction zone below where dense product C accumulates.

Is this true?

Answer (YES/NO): NO